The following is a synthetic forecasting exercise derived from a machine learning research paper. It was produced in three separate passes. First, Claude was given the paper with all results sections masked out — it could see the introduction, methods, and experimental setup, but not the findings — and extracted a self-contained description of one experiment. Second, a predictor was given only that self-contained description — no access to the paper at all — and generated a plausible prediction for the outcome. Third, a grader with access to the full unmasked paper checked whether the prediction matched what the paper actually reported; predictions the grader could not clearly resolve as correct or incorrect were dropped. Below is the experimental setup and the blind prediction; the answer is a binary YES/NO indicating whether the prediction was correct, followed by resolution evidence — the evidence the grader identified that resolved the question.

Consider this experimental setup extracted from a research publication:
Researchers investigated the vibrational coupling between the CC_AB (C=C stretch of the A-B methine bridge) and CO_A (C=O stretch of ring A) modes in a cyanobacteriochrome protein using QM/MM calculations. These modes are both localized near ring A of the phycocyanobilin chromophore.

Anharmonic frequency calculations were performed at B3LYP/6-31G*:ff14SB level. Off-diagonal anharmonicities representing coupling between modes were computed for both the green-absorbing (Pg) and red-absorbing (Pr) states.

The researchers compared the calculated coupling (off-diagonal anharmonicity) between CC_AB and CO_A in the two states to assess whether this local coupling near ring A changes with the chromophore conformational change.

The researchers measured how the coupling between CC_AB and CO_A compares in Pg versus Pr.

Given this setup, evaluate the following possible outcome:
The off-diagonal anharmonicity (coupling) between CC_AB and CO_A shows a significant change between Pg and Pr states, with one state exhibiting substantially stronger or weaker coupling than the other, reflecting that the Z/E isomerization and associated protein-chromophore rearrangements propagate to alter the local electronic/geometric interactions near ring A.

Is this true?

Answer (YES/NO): YES